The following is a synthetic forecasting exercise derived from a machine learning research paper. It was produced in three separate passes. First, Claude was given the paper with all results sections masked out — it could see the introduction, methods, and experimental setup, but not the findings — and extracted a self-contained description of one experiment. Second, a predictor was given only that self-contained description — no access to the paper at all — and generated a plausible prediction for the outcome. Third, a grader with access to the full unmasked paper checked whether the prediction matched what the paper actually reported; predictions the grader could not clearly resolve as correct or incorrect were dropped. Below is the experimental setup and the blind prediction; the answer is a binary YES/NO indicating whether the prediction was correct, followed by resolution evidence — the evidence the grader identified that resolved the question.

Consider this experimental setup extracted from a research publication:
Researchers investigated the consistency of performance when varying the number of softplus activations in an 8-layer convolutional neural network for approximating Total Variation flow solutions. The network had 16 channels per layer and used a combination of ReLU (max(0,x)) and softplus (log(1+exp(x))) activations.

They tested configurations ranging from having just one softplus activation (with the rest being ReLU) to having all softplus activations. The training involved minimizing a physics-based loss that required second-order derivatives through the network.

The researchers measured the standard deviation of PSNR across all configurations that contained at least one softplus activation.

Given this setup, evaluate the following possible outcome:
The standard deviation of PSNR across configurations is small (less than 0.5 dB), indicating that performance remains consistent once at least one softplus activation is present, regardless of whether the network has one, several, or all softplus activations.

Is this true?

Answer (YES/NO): YES